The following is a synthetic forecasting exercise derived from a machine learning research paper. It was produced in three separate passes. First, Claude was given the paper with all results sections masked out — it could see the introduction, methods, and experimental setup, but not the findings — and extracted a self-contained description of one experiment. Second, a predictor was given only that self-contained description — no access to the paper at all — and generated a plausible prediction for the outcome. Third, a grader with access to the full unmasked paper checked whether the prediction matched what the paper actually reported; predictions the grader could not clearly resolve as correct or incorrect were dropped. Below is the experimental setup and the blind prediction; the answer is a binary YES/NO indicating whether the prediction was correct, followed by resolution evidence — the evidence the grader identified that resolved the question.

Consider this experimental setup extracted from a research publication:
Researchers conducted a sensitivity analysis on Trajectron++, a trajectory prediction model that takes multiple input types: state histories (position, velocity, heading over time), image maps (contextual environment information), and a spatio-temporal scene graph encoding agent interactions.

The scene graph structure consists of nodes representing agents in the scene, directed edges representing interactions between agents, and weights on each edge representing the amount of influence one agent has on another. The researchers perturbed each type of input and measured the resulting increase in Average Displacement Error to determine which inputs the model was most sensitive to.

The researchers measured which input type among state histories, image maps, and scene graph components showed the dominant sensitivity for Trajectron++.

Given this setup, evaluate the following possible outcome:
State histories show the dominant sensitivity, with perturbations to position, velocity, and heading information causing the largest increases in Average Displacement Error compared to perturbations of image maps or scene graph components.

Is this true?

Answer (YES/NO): NO